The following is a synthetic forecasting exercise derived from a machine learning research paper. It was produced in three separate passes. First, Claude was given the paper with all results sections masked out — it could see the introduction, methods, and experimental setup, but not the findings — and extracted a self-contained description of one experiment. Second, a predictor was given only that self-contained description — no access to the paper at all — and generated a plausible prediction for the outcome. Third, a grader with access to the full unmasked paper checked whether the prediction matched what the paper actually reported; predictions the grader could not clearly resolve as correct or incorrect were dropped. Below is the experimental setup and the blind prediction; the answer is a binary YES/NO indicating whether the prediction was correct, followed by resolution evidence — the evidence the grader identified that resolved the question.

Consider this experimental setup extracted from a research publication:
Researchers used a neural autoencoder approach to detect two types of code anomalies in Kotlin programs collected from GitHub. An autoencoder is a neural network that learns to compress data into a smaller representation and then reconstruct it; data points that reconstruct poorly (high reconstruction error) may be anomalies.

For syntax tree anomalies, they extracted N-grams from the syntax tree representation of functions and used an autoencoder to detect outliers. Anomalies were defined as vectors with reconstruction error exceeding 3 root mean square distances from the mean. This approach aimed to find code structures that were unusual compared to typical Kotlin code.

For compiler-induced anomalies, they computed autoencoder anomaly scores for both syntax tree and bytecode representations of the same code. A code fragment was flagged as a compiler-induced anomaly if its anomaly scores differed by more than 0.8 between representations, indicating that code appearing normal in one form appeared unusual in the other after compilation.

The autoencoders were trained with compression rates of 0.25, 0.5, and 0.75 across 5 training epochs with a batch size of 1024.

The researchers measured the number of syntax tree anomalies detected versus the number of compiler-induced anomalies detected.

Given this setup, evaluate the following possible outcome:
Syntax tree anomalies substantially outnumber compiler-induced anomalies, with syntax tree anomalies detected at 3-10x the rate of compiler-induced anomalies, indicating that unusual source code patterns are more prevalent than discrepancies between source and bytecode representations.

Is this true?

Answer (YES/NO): YES